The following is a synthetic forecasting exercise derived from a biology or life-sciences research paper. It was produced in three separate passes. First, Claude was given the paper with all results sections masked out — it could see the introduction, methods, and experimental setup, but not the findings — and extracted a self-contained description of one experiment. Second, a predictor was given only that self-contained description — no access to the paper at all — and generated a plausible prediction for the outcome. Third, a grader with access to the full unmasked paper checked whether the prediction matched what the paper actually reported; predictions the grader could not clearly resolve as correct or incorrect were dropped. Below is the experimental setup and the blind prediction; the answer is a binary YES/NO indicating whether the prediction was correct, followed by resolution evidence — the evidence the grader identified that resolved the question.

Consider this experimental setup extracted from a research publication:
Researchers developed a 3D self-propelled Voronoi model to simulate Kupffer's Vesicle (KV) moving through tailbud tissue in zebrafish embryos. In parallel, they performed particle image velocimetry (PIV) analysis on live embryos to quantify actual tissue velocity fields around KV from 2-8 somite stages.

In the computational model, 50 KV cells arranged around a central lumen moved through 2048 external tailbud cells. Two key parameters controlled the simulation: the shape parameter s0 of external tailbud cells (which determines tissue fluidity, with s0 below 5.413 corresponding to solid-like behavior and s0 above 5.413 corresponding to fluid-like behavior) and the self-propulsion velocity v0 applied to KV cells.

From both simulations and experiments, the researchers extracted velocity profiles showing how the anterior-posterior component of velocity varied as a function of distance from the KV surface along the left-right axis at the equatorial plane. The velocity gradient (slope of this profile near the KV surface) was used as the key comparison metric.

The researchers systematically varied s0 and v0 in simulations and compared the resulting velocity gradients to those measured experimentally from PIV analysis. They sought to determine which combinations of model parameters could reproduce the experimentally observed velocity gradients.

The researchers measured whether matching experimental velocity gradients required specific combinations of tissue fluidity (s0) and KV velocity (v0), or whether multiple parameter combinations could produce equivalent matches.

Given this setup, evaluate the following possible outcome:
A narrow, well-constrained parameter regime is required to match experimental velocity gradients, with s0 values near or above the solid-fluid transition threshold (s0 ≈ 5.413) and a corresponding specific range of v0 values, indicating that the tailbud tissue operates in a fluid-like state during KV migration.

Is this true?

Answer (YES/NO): NO